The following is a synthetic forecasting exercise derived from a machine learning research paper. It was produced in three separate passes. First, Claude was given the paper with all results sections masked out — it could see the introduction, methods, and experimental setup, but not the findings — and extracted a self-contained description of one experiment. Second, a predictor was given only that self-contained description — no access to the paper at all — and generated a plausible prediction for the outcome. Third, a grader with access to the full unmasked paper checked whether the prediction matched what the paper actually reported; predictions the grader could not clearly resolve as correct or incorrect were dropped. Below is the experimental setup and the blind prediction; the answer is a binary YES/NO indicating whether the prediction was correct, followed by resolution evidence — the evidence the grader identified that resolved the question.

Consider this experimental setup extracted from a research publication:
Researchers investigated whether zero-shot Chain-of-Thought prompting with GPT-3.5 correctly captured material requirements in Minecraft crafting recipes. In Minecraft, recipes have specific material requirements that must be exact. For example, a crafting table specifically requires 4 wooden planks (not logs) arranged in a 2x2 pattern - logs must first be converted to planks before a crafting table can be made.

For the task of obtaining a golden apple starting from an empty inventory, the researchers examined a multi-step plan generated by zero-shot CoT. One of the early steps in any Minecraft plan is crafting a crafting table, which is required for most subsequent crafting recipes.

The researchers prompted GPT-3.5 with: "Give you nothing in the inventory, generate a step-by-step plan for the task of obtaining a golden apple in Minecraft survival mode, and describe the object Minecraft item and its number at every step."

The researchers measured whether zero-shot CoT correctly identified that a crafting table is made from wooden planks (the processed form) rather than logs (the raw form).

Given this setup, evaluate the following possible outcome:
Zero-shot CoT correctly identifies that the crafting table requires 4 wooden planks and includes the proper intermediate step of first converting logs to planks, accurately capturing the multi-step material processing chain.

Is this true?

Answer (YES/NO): NO